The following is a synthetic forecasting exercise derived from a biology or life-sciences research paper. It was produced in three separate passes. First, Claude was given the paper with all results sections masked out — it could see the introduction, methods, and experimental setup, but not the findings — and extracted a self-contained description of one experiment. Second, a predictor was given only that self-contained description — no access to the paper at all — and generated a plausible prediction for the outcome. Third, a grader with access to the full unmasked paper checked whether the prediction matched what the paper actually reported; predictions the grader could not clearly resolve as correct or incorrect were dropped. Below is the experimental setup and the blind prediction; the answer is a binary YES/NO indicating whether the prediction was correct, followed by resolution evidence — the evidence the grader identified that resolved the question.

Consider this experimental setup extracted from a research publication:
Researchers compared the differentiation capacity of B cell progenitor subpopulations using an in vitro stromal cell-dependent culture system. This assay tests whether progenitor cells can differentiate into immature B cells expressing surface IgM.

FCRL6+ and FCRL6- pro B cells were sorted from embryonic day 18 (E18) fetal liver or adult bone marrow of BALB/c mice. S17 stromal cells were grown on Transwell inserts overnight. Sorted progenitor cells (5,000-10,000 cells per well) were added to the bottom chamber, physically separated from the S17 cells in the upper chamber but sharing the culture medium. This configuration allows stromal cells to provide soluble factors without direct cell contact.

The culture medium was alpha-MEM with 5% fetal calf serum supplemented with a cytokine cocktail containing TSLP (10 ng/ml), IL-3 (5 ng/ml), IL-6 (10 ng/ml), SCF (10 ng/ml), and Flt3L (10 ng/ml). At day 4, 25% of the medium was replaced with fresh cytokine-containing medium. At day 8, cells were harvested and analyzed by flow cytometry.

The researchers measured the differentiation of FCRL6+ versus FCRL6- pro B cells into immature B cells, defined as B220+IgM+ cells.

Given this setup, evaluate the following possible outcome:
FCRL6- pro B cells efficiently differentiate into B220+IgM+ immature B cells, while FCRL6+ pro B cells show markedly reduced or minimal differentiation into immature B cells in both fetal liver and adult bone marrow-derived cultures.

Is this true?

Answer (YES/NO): NO